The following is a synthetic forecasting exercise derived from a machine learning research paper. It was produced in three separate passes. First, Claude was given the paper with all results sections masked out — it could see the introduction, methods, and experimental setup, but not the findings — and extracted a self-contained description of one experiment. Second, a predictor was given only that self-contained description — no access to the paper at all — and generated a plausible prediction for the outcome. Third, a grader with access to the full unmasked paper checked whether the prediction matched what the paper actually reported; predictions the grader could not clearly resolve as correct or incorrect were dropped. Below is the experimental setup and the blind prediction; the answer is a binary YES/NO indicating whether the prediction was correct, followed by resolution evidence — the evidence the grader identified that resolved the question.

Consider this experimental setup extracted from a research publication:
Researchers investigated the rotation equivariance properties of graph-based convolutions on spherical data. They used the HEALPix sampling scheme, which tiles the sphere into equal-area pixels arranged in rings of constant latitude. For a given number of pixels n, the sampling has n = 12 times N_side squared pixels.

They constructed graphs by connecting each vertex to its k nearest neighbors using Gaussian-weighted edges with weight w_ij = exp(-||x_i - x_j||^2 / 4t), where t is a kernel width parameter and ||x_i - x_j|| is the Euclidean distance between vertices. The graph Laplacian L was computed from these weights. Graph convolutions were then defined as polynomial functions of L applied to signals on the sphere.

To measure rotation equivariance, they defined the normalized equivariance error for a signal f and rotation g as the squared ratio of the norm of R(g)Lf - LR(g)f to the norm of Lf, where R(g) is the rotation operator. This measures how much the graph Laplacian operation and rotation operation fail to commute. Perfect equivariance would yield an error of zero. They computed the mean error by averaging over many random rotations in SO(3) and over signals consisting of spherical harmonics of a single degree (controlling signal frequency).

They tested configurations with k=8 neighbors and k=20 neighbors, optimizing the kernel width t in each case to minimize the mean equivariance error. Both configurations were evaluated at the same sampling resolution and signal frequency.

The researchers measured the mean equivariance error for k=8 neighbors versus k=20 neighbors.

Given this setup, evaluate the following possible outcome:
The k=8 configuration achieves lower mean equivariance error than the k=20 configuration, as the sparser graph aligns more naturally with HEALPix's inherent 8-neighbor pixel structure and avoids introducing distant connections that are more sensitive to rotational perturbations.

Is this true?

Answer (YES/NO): NO